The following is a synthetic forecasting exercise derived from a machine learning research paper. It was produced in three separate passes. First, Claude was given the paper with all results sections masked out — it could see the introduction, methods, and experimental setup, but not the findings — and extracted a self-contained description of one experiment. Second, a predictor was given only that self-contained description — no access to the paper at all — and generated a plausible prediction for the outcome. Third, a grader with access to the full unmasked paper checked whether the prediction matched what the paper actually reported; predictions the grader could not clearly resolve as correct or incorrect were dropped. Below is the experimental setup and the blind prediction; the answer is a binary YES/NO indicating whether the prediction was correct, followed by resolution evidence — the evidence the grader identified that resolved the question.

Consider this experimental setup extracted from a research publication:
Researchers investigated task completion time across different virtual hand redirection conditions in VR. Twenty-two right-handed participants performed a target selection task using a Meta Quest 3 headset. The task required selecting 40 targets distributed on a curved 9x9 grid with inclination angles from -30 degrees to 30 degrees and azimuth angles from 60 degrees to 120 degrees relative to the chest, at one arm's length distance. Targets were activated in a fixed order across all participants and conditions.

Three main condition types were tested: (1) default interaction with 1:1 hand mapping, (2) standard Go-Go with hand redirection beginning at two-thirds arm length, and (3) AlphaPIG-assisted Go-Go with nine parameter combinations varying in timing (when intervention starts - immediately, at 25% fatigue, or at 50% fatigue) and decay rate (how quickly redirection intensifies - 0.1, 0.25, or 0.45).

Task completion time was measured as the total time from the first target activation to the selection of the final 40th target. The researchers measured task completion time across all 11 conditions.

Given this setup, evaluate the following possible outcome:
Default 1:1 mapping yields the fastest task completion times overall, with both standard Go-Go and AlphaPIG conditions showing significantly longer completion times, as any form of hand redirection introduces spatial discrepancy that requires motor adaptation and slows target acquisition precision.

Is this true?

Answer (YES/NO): NO